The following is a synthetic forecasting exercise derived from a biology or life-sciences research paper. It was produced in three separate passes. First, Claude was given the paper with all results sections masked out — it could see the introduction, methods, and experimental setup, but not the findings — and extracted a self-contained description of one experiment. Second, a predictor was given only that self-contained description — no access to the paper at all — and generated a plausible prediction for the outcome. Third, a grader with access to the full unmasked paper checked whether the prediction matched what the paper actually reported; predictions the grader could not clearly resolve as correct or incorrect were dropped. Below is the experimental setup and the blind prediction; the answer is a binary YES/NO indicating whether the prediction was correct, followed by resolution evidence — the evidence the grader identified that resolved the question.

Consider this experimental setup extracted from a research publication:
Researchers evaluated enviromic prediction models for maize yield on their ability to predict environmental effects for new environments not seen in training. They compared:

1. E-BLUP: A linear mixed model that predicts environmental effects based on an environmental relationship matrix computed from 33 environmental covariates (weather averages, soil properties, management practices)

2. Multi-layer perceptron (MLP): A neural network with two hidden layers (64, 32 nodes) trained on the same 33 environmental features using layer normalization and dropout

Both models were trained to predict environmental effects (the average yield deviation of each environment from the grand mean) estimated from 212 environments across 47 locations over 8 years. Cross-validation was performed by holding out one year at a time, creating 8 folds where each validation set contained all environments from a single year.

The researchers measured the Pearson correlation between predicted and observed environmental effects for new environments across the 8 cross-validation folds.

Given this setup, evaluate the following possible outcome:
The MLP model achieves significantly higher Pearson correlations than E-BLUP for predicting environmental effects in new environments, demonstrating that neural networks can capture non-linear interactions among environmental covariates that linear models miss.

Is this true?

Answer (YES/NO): YES